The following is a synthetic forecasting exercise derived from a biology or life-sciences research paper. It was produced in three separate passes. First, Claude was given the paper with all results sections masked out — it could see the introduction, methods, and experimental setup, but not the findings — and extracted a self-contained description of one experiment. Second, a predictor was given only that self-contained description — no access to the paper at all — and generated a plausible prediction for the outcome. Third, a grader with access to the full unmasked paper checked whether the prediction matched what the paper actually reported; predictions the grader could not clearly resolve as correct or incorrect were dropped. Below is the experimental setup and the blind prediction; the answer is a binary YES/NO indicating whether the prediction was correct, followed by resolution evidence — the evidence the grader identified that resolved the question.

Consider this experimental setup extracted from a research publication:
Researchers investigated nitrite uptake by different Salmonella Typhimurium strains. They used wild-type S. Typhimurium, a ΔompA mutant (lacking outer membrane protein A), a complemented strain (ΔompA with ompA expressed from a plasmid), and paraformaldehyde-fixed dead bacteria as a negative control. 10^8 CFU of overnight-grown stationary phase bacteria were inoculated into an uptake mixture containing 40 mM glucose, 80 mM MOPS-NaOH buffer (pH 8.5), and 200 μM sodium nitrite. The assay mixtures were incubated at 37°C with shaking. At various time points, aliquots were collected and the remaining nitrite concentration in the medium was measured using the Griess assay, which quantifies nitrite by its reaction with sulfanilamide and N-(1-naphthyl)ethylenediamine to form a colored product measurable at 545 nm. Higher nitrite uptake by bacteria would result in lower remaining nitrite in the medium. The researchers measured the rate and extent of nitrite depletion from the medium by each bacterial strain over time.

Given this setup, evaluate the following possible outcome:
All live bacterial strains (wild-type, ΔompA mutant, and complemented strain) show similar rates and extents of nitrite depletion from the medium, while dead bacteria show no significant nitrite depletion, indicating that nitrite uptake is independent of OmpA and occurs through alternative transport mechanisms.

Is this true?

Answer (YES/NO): NO